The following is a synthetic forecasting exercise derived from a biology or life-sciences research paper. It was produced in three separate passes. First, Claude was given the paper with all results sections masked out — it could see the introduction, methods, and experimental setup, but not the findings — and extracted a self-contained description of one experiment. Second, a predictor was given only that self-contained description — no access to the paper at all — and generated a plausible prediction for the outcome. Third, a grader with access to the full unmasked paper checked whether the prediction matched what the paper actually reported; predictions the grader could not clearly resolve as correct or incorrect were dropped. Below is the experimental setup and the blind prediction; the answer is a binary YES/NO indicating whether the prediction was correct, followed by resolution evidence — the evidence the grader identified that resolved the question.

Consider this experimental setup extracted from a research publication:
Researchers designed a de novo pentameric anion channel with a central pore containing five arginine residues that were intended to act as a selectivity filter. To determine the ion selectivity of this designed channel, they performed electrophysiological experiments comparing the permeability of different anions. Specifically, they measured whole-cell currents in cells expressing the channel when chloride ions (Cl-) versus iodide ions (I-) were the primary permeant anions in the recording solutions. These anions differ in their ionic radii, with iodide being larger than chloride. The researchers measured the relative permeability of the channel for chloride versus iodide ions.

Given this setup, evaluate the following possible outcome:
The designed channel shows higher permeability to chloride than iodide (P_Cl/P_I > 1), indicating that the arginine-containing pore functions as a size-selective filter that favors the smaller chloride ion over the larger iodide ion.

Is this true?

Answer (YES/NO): YES